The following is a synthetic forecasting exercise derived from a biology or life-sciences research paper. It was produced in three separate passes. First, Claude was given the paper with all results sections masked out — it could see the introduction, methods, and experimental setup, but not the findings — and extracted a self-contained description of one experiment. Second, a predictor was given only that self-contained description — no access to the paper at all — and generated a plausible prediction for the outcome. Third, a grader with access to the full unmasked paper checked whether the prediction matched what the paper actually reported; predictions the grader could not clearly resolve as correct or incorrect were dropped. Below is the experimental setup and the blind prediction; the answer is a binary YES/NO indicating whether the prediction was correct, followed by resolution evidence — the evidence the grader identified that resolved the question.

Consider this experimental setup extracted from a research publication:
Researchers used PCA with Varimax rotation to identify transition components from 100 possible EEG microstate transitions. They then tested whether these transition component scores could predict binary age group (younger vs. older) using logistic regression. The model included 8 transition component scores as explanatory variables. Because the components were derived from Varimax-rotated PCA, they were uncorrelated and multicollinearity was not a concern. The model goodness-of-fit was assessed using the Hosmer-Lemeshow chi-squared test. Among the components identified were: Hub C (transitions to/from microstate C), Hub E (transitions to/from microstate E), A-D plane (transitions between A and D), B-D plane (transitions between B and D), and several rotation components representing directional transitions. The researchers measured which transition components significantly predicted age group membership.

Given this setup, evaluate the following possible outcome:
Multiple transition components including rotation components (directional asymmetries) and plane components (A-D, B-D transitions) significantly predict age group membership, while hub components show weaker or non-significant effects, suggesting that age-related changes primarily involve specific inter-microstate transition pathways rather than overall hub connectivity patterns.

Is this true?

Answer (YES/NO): NO